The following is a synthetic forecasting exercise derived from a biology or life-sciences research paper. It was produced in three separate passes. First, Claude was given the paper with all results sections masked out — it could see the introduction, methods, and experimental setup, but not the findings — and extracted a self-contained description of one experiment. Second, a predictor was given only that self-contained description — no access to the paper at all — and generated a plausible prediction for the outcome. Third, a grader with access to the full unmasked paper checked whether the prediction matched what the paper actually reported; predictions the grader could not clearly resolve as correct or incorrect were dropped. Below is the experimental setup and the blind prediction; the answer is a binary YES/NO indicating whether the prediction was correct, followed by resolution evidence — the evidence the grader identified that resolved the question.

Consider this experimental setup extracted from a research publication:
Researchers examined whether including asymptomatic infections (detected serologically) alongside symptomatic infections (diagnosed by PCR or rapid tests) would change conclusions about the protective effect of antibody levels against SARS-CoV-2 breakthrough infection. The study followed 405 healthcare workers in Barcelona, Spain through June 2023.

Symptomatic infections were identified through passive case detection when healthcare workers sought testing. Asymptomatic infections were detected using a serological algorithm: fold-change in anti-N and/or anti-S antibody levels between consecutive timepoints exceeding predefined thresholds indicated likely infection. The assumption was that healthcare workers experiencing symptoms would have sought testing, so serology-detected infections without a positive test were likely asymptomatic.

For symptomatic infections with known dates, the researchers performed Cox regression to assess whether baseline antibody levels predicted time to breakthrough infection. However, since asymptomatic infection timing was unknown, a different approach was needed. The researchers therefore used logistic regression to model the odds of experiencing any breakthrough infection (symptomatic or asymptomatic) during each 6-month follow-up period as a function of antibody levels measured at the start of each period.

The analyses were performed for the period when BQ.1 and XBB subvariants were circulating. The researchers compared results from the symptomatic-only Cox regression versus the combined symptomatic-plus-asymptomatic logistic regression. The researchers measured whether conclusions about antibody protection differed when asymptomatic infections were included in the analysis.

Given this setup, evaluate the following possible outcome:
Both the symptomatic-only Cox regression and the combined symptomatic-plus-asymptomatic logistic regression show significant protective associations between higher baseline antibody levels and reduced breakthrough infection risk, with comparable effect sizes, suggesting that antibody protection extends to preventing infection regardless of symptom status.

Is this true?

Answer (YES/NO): NO